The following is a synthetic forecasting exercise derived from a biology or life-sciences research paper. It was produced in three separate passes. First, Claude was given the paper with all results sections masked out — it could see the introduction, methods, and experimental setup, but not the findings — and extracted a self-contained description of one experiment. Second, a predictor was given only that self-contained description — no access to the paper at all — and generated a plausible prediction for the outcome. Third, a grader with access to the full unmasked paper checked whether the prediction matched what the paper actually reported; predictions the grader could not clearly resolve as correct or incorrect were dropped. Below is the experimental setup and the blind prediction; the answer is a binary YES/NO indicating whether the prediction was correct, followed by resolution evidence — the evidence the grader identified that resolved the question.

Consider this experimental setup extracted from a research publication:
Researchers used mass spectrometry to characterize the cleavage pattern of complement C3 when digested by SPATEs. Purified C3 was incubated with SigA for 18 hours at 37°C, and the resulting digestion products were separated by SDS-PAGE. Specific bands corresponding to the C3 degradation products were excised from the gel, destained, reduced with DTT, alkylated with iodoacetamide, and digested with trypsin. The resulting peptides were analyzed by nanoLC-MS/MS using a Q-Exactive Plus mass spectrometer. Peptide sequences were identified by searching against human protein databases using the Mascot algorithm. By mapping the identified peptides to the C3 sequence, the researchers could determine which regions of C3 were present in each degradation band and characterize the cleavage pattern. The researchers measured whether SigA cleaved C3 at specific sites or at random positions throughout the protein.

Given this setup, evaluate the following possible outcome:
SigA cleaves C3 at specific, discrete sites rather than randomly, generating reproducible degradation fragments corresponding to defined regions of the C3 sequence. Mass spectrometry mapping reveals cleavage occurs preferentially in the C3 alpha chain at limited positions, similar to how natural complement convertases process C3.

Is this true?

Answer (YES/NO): YES